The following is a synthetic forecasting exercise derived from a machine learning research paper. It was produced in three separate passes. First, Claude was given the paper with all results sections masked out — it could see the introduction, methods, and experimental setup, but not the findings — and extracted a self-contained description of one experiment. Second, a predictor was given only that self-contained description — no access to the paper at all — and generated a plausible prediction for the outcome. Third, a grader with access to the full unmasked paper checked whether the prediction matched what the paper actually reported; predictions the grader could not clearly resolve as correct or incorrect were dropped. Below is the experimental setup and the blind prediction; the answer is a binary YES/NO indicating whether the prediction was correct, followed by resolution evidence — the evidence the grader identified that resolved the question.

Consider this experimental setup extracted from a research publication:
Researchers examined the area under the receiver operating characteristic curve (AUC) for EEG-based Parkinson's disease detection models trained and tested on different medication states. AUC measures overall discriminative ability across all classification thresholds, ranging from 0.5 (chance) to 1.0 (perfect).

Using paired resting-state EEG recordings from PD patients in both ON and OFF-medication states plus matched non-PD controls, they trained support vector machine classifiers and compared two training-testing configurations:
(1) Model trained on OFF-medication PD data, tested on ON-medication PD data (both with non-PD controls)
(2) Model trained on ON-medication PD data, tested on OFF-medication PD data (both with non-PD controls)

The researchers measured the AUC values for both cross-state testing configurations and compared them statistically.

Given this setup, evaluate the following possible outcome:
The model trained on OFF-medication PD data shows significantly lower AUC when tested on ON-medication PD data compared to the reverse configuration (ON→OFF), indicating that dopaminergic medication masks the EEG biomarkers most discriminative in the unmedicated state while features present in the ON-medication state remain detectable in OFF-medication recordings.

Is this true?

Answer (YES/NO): NO